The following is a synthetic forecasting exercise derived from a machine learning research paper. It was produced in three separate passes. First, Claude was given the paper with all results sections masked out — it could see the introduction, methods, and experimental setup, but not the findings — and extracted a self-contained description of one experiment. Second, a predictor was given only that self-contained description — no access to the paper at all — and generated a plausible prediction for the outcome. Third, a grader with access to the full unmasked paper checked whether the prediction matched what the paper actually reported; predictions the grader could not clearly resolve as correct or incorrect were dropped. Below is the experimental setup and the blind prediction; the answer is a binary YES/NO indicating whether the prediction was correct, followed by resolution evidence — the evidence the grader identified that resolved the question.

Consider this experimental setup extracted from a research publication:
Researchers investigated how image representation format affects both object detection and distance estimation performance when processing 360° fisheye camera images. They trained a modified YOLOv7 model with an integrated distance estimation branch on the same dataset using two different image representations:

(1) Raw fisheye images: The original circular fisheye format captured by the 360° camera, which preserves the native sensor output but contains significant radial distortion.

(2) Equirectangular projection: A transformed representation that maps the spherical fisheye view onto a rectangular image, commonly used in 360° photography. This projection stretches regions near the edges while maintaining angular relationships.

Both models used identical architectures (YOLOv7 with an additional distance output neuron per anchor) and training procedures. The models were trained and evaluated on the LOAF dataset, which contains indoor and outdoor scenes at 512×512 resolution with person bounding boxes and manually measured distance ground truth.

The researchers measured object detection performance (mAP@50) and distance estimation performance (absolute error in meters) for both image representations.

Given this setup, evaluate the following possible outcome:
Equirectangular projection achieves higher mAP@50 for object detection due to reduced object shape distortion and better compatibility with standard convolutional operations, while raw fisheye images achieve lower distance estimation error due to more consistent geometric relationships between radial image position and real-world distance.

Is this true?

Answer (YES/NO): YES